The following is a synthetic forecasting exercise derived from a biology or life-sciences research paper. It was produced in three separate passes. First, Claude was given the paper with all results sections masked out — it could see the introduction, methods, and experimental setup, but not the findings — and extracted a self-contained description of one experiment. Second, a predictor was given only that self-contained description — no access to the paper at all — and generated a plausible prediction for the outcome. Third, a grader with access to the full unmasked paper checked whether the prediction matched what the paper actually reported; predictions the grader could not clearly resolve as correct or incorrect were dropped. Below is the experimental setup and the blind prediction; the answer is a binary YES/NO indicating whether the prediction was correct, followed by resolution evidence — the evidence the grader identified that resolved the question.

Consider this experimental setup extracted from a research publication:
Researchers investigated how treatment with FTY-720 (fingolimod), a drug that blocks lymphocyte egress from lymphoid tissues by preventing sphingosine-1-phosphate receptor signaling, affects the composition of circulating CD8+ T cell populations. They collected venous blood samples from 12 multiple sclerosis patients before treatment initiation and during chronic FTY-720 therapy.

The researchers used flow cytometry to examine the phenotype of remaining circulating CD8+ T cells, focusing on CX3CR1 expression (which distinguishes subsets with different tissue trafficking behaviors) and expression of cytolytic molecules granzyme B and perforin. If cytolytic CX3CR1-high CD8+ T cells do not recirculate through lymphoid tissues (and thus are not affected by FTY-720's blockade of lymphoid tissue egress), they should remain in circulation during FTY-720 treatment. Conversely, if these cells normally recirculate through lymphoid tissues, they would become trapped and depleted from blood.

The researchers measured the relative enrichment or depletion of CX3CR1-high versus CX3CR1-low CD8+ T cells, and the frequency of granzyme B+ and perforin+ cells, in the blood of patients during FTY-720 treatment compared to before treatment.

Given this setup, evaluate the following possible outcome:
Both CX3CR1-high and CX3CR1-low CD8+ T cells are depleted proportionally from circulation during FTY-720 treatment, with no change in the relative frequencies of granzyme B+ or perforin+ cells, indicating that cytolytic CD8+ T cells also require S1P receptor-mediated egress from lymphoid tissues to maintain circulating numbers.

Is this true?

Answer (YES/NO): NO